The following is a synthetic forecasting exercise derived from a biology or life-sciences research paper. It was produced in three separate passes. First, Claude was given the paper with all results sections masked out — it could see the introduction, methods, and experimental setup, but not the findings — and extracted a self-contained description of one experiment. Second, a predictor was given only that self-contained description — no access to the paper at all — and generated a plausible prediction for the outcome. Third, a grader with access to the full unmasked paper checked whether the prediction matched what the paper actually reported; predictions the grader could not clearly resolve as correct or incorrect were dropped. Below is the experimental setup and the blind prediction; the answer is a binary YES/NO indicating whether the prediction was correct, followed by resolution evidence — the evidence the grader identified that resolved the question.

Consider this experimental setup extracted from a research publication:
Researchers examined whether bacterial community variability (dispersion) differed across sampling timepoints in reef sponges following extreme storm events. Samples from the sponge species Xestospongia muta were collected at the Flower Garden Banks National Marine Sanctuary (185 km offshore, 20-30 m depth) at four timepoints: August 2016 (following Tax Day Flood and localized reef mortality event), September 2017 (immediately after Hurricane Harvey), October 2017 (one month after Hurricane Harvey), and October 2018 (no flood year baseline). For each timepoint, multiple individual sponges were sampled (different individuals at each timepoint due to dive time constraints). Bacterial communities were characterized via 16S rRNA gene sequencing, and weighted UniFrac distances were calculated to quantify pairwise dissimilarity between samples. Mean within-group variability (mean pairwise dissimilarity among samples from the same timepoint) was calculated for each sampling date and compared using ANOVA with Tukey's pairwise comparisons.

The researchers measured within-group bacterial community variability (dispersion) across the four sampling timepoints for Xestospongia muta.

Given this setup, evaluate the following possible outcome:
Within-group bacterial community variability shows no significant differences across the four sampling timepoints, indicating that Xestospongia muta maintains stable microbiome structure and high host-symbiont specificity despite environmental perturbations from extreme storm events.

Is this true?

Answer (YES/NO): NO